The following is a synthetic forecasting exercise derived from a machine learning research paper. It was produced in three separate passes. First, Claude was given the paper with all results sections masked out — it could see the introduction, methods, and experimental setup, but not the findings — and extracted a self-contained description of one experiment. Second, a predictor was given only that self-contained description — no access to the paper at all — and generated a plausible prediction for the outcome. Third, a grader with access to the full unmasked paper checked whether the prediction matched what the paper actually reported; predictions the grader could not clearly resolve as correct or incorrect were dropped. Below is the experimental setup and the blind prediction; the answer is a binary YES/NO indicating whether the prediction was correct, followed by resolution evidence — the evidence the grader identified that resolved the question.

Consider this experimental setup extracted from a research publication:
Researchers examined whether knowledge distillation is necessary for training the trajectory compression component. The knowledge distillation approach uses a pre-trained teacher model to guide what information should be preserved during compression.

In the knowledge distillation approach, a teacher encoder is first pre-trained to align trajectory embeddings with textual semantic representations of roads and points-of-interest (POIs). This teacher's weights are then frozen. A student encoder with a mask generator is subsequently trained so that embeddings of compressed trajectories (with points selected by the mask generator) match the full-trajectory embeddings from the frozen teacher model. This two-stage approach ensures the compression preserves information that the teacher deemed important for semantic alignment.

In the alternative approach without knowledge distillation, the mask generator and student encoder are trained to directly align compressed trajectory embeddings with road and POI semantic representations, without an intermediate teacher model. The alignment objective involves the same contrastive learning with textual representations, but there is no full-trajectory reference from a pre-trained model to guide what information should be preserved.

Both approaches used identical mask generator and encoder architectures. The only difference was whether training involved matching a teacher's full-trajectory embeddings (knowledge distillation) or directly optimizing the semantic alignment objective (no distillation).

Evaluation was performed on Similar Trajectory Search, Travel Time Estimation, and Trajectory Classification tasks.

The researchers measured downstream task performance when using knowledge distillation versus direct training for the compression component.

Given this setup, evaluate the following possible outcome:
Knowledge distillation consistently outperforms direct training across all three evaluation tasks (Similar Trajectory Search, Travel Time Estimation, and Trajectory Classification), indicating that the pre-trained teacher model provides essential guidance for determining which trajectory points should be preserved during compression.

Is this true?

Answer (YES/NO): YES